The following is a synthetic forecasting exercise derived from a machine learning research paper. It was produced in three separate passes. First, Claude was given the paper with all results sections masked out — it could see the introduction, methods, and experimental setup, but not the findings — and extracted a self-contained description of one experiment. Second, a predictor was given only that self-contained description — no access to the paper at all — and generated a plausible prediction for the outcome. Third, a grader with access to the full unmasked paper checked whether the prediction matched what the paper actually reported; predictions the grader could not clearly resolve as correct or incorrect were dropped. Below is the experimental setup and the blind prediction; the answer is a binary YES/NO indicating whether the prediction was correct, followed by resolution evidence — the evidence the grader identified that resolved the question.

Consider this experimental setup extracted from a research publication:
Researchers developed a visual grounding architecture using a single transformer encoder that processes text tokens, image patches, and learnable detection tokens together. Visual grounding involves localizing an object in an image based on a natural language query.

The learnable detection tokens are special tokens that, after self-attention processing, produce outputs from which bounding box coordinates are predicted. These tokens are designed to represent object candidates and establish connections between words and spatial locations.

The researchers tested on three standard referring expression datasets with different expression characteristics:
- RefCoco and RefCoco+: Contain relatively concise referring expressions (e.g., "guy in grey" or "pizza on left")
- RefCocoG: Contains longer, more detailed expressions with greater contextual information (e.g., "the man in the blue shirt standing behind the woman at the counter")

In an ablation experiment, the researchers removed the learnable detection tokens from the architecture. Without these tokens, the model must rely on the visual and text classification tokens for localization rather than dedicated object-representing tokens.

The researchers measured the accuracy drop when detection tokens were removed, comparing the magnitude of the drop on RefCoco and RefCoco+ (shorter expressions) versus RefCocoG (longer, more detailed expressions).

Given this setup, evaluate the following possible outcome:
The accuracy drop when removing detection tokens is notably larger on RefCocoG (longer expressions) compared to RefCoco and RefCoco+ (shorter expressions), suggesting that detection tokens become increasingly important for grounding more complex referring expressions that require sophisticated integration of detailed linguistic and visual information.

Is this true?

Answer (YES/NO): NO